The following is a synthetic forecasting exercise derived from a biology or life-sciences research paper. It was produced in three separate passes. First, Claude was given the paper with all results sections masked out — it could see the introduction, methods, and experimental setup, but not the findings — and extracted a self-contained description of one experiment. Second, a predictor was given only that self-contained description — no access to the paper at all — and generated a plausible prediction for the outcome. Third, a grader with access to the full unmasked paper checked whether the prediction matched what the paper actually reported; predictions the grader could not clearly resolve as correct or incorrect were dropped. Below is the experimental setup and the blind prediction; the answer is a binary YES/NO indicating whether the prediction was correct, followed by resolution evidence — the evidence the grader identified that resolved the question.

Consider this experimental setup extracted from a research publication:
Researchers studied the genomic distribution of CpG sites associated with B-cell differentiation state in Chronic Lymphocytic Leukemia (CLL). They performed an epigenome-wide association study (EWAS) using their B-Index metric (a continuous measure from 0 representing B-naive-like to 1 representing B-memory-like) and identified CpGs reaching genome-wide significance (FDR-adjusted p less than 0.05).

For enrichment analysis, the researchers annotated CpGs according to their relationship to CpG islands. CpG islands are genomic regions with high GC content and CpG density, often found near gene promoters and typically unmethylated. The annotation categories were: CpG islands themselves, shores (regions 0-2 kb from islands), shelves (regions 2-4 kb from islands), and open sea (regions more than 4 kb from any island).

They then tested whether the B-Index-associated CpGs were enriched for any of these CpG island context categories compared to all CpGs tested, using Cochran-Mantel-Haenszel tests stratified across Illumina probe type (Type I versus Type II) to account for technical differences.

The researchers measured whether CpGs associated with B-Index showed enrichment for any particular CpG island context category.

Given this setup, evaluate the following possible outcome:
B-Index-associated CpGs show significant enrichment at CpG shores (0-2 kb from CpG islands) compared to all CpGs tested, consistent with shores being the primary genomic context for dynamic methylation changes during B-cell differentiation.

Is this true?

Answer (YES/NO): NO